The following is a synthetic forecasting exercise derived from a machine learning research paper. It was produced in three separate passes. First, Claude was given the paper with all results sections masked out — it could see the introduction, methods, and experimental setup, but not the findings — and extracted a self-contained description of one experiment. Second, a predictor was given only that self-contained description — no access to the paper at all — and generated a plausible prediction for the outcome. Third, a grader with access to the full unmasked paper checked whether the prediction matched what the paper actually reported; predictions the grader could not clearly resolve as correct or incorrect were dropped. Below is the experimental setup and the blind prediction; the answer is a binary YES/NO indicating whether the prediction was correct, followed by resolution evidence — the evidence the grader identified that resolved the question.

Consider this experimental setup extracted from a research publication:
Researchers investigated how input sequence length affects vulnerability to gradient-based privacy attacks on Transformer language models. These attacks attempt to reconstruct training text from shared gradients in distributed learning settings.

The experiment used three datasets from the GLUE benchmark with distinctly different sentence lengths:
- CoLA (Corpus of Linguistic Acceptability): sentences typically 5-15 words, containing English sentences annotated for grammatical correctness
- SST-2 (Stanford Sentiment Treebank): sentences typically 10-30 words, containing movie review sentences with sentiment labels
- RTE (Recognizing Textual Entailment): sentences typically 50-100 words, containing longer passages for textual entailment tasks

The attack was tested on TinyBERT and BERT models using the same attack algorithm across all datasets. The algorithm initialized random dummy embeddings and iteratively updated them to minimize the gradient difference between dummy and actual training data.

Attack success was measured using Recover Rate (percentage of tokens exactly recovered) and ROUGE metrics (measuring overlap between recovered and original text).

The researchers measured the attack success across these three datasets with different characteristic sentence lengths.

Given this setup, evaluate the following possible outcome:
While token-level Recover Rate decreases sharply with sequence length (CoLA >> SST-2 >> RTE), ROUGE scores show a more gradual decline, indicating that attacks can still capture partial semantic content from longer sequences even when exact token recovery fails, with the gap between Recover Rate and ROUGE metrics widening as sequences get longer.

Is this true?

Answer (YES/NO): NO